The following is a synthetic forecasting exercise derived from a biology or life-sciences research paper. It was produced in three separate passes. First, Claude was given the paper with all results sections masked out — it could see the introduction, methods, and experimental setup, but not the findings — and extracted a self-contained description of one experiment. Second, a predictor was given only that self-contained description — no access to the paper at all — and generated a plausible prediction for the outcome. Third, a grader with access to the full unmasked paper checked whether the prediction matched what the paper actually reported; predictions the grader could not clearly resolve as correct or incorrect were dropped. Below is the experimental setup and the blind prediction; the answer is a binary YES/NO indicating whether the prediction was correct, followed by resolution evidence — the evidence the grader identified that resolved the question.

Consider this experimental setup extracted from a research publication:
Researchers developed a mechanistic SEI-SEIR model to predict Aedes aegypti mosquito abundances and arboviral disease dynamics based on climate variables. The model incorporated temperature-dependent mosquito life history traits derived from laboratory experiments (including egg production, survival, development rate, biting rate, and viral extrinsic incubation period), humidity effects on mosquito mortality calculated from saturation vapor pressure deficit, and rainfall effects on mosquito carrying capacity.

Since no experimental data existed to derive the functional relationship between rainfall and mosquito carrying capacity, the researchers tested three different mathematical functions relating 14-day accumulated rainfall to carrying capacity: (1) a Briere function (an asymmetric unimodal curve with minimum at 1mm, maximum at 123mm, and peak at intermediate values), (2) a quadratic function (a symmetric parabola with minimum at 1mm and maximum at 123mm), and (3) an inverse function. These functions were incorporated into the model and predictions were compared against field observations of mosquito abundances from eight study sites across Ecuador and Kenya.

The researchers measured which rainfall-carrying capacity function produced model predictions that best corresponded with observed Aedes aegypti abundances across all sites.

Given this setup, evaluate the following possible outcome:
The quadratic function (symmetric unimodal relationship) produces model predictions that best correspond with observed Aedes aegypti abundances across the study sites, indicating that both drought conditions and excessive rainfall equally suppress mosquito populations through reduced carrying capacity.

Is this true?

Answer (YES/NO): NO